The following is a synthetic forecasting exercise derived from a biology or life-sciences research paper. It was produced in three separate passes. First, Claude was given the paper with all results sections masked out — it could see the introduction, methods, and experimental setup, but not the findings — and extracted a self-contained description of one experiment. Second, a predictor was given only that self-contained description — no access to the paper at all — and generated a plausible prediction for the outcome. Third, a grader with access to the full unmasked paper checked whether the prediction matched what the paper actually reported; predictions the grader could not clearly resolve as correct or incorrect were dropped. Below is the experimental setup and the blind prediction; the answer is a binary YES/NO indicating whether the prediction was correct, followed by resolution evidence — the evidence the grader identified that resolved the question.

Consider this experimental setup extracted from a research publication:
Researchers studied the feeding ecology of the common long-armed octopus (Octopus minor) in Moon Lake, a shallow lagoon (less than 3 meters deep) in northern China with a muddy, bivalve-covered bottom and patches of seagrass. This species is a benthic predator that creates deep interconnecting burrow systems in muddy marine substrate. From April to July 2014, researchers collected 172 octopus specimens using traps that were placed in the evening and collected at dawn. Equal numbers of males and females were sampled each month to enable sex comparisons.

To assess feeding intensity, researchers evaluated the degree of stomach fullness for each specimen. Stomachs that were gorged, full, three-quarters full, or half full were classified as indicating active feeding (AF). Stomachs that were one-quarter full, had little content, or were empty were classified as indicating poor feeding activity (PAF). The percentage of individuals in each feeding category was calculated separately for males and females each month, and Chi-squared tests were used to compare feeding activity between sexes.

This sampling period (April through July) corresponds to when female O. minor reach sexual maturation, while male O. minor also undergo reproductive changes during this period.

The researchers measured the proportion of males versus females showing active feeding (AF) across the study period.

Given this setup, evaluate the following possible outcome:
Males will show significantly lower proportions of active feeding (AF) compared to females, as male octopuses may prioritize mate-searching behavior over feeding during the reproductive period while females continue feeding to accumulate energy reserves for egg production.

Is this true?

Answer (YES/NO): YES